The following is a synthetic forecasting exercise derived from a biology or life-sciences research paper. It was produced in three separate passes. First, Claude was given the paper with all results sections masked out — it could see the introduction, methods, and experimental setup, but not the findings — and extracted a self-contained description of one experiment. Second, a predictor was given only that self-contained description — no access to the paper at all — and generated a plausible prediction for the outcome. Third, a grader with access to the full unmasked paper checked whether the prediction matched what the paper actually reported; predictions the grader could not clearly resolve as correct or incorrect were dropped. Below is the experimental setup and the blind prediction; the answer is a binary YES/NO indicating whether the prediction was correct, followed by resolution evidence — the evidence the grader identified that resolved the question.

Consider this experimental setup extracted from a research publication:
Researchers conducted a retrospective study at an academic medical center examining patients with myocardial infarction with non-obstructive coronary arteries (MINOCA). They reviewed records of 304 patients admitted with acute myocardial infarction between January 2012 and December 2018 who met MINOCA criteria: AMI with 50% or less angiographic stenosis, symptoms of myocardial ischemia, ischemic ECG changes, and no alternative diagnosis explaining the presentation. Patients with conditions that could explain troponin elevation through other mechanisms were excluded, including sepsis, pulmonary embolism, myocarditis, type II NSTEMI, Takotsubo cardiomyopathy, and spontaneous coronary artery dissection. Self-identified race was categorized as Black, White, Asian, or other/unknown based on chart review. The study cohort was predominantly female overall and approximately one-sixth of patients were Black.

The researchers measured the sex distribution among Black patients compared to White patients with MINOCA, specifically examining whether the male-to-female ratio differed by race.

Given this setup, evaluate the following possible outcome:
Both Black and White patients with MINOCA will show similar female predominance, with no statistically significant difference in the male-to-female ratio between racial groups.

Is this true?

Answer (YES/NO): NO